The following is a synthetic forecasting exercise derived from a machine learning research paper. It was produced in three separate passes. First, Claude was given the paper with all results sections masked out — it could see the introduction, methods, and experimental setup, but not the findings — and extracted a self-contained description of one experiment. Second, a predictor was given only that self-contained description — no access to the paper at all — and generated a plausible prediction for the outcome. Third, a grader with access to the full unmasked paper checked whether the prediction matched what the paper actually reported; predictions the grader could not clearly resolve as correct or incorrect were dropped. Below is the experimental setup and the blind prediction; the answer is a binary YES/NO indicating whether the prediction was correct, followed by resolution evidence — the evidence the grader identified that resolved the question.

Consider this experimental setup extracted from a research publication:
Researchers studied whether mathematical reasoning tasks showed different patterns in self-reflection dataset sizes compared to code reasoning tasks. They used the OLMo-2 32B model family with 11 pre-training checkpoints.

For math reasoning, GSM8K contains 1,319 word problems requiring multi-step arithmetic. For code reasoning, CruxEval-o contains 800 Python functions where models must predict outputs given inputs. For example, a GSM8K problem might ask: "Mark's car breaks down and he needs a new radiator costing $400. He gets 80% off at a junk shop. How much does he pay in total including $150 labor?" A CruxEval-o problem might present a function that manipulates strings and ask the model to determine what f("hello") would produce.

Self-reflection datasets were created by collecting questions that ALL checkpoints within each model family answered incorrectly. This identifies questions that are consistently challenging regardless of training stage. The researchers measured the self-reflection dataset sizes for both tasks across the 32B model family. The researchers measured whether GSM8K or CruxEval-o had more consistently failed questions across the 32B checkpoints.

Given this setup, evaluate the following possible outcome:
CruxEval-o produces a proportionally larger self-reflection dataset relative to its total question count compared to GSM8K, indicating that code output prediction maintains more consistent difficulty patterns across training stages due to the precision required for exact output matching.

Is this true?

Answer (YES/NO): YES